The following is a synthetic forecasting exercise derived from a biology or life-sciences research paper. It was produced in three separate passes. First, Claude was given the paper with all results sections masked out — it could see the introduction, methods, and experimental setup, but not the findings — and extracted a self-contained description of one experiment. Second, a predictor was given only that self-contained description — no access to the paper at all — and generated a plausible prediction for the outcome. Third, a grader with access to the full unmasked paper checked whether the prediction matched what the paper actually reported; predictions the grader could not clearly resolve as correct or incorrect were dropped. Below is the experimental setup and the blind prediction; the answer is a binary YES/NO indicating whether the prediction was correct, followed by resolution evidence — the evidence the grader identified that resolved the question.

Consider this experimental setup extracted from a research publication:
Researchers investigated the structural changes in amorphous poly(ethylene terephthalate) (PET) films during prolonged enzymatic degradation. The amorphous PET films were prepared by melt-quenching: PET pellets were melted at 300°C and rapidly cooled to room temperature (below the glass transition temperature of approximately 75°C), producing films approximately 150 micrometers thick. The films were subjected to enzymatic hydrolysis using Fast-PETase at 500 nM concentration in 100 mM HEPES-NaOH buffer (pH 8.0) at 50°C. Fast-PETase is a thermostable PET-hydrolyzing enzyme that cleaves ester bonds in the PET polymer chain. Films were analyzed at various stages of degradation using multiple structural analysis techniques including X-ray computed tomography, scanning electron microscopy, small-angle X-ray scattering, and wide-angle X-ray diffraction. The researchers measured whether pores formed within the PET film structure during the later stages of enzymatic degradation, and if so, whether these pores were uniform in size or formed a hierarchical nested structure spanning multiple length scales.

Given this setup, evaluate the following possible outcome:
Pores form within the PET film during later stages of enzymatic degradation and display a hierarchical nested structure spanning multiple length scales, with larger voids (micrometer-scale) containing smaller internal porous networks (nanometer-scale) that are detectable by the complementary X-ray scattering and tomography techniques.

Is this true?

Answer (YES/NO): YES